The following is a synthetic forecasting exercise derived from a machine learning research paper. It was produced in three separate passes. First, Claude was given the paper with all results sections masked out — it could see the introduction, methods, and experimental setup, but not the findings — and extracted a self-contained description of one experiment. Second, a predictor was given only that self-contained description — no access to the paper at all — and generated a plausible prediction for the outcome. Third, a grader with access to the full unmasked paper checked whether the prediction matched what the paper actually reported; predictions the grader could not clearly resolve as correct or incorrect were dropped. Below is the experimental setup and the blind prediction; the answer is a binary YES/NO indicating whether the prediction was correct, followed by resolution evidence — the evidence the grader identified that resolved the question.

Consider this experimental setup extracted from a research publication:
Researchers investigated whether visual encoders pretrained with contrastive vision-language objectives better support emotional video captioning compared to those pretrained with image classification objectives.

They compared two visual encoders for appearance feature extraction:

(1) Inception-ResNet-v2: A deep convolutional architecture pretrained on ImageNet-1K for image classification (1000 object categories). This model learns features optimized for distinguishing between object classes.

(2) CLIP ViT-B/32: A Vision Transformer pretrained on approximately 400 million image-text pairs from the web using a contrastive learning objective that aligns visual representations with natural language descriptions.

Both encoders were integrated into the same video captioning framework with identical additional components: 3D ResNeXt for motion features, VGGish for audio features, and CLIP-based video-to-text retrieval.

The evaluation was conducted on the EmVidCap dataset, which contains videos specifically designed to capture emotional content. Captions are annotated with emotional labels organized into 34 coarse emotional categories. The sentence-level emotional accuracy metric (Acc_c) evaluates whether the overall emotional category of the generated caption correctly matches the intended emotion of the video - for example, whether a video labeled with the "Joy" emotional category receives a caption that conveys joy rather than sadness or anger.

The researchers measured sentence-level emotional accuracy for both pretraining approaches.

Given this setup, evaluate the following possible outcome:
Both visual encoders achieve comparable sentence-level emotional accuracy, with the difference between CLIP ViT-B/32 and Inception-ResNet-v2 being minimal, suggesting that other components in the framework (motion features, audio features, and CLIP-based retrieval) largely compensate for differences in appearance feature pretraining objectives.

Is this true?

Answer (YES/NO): NO